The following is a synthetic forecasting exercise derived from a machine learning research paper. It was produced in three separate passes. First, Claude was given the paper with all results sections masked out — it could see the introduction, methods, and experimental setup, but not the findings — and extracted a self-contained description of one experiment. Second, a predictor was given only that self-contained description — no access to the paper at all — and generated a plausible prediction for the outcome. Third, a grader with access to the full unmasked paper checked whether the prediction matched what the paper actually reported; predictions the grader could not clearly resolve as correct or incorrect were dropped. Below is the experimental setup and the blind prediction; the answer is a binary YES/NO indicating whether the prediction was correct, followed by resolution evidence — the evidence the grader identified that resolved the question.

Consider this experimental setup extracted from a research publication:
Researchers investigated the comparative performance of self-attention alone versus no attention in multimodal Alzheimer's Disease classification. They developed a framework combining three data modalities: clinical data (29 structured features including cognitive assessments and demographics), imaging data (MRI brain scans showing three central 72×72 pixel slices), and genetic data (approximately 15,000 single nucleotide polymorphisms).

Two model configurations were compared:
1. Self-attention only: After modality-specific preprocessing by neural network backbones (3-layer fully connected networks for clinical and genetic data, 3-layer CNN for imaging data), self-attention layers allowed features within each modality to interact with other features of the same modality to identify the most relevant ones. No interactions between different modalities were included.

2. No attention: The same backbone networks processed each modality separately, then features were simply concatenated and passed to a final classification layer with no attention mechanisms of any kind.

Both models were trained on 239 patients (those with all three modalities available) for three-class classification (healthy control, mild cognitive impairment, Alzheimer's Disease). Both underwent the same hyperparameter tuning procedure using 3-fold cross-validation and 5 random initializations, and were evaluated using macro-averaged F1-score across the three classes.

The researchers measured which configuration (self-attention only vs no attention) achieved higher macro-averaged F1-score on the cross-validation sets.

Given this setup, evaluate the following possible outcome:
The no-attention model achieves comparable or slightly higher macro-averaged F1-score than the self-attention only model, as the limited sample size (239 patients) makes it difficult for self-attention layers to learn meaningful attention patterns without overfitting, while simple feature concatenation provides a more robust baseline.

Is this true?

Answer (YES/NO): YES